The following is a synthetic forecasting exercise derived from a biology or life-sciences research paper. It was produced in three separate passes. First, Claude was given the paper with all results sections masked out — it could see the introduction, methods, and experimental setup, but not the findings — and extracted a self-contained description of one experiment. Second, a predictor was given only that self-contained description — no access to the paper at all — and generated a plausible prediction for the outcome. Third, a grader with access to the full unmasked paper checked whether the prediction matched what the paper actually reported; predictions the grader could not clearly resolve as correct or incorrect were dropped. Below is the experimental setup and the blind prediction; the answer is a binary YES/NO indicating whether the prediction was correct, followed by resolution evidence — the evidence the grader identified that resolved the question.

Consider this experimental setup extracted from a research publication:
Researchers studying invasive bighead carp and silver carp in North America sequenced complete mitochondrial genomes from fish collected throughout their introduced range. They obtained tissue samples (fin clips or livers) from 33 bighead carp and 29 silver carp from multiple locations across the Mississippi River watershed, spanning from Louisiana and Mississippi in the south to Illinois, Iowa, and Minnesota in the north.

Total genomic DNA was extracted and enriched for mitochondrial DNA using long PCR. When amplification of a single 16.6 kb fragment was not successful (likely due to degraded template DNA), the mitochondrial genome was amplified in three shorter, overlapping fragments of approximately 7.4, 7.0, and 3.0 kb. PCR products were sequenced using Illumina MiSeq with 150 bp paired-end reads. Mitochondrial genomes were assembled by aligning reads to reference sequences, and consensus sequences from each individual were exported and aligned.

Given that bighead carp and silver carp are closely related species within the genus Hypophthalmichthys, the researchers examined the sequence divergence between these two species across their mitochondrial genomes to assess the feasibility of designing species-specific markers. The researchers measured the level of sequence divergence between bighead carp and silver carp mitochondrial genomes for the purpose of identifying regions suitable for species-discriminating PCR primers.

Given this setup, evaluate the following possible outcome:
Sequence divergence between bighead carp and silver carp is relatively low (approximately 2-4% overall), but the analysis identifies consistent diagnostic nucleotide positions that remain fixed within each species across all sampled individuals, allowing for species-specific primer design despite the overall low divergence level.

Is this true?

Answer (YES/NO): NO